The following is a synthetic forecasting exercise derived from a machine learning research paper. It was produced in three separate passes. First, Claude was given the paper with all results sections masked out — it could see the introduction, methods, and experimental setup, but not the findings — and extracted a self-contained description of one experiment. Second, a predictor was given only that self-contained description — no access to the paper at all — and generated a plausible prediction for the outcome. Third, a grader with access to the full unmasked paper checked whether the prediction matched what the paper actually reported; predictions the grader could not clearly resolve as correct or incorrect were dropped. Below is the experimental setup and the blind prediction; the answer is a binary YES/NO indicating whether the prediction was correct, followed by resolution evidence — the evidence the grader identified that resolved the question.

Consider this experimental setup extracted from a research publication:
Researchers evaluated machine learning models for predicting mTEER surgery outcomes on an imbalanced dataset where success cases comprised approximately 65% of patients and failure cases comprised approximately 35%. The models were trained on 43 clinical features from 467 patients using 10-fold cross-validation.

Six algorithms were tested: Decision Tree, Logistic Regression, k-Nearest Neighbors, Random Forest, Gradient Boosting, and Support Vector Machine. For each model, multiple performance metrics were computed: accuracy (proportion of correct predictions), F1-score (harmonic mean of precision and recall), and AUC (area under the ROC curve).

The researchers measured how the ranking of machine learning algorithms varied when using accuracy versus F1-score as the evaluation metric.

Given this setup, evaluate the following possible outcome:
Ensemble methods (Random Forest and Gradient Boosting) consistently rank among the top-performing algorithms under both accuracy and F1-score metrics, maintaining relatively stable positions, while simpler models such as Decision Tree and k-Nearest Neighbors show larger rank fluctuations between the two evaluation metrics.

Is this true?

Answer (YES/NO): NO